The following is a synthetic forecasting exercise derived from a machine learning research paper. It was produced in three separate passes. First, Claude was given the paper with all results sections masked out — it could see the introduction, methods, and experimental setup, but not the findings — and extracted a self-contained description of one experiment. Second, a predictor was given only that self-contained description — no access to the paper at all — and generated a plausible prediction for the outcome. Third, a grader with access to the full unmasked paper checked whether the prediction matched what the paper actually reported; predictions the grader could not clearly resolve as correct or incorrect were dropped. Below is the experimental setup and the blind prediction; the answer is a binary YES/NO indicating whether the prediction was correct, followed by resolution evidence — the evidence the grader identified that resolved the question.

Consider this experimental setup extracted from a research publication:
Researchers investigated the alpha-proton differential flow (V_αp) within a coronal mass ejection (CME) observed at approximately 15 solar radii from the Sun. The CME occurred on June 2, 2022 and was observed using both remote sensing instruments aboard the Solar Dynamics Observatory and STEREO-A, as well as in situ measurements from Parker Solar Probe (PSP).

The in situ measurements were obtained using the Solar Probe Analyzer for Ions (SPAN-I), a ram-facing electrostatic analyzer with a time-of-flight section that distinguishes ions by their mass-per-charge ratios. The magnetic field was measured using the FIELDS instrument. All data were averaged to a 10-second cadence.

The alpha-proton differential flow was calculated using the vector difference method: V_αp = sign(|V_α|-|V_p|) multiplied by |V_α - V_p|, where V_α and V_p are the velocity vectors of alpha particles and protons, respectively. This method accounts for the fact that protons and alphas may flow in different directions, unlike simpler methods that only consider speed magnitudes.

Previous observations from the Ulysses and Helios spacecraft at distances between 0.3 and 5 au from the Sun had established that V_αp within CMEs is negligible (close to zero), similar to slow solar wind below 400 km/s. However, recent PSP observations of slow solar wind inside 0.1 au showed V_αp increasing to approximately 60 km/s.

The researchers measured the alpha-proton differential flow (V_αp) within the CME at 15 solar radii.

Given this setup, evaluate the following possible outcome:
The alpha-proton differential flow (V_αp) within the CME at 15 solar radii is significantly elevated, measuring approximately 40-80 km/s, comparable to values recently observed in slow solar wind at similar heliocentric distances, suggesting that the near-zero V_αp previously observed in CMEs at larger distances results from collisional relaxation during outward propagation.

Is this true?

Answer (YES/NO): NO